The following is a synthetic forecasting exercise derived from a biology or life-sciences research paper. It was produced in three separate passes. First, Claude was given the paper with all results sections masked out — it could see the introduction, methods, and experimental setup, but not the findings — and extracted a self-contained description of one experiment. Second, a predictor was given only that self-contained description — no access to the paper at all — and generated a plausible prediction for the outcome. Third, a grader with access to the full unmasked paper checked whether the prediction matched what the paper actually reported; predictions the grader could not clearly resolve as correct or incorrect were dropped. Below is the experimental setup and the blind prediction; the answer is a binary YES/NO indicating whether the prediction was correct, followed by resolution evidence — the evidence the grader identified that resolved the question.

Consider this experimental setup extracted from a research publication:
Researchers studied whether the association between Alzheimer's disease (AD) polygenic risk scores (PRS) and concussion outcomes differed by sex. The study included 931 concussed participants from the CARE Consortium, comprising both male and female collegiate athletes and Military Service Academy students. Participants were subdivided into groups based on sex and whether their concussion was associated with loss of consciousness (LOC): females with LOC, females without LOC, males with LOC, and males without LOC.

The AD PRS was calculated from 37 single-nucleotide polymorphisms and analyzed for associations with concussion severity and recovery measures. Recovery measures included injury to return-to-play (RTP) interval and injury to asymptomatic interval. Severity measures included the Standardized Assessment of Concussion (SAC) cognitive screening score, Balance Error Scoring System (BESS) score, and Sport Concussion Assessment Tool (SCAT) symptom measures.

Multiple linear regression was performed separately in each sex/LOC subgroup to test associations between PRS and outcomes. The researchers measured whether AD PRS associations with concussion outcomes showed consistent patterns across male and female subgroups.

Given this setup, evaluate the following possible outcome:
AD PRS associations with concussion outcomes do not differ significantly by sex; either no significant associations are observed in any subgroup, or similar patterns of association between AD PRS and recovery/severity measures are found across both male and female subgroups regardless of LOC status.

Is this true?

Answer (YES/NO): YES